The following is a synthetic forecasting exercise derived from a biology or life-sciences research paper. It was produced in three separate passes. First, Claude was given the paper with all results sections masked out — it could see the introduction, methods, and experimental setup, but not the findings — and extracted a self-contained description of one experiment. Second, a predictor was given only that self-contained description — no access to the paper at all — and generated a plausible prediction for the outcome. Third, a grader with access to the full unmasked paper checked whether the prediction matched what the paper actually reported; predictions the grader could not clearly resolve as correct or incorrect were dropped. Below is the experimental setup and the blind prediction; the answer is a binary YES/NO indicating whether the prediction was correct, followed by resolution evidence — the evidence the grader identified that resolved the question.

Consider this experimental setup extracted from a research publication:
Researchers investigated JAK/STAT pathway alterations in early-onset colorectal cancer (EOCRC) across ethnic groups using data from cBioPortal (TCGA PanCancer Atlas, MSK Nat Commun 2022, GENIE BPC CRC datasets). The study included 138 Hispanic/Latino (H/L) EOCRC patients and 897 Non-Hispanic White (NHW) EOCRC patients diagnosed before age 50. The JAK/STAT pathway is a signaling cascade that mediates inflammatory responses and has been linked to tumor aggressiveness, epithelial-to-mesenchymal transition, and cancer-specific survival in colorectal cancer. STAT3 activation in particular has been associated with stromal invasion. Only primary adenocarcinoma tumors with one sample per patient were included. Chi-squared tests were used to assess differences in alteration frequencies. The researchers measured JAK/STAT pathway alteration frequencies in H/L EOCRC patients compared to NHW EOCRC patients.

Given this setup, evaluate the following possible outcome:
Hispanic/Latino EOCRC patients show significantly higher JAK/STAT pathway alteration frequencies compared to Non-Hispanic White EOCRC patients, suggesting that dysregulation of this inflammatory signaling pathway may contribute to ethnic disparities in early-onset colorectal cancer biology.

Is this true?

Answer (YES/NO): NO